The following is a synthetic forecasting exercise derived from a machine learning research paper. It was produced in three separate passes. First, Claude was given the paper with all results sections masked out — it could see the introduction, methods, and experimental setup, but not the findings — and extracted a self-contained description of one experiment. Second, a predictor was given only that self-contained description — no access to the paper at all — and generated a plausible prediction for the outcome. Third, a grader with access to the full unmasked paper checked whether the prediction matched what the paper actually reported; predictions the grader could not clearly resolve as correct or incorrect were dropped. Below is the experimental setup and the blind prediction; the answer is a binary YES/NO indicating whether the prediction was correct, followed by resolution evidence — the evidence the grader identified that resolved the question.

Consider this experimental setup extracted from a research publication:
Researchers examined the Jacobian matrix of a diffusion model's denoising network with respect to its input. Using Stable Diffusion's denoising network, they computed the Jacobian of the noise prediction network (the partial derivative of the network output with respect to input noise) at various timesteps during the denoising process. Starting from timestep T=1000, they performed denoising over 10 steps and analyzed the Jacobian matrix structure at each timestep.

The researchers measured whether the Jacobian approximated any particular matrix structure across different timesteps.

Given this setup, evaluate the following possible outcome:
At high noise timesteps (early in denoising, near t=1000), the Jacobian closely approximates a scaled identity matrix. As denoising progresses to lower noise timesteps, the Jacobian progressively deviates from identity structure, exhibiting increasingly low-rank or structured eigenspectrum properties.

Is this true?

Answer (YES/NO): NO